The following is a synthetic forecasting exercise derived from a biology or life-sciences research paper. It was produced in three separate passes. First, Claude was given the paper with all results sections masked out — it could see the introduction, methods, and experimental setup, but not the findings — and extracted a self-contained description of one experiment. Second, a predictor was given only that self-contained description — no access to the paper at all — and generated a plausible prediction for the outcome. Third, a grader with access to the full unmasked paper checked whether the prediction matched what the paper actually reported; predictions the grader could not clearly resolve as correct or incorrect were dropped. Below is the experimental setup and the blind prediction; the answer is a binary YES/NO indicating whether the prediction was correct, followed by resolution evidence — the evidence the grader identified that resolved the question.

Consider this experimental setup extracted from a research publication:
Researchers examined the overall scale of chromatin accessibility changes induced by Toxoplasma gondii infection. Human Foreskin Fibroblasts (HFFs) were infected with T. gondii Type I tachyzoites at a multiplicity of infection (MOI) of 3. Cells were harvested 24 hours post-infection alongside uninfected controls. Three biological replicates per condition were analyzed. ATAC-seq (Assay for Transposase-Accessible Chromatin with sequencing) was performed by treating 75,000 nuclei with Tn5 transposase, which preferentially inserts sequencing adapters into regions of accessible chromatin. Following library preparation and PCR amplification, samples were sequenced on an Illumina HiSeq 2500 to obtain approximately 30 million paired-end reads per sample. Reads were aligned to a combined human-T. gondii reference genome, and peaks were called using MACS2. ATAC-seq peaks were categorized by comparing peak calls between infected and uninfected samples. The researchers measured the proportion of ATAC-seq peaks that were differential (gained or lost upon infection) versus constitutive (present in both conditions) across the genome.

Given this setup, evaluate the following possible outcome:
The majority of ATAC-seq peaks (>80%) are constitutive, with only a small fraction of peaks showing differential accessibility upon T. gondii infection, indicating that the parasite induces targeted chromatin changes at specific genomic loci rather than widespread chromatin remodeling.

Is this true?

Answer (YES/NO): YES